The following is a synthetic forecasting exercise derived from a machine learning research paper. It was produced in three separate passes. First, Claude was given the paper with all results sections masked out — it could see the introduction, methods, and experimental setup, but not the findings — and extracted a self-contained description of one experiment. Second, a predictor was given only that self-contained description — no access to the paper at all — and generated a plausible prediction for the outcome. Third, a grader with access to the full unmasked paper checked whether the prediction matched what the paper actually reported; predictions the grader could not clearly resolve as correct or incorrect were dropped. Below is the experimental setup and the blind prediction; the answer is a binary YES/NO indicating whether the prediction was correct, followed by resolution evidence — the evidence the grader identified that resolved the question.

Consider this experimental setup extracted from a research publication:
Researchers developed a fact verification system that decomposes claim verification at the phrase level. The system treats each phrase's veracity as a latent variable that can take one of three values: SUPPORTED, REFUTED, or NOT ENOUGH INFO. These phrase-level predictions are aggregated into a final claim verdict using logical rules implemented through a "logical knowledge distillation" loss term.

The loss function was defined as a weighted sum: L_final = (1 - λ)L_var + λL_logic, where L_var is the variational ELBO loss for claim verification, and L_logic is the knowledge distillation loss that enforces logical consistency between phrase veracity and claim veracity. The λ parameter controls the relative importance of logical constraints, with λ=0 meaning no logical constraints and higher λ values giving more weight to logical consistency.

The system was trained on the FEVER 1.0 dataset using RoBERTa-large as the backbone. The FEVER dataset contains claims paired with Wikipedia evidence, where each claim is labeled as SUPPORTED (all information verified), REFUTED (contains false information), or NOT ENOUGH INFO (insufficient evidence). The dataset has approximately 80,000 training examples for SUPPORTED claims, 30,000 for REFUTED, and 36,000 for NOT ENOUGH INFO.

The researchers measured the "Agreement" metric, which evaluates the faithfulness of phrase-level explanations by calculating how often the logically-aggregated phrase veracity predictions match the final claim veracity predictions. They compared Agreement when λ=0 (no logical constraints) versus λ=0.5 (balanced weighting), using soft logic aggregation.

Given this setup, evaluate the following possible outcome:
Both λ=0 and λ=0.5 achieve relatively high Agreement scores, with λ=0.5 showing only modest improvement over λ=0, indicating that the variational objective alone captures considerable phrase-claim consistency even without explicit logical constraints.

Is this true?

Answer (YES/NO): NO